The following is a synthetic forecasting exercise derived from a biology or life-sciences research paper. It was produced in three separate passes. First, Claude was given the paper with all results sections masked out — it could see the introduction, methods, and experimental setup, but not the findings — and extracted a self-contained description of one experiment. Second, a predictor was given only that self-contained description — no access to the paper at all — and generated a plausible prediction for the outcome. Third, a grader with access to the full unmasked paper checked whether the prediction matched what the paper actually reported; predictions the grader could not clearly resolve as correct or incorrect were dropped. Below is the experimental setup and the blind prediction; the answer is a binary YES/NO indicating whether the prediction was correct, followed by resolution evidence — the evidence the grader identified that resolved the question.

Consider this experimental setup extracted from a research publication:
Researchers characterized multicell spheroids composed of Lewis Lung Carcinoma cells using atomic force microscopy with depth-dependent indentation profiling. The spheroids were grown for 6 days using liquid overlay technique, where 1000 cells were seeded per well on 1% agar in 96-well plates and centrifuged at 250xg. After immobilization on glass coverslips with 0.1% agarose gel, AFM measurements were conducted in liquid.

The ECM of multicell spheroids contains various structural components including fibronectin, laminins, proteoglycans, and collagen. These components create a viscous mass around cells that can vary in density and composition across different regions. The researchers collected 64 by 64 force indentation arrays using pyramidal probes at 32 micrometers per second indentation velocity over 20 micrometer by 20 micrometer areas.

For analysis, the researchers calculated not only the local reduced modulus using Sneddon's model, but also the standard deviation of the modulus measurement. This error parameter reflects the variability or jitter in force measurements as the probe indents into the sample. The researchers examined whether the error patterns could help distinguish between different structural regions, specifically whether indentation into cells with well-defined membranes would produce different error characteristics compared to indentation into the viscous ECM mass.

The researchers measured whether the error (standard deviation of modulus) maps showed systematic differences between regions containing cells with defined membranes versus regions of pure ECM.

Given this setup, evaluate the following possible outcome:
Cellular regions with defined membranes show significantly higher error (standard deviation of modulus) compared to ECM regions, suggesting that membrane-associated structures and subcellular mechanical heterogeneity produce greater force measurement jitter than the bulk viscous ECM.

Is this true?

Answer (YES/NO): NO